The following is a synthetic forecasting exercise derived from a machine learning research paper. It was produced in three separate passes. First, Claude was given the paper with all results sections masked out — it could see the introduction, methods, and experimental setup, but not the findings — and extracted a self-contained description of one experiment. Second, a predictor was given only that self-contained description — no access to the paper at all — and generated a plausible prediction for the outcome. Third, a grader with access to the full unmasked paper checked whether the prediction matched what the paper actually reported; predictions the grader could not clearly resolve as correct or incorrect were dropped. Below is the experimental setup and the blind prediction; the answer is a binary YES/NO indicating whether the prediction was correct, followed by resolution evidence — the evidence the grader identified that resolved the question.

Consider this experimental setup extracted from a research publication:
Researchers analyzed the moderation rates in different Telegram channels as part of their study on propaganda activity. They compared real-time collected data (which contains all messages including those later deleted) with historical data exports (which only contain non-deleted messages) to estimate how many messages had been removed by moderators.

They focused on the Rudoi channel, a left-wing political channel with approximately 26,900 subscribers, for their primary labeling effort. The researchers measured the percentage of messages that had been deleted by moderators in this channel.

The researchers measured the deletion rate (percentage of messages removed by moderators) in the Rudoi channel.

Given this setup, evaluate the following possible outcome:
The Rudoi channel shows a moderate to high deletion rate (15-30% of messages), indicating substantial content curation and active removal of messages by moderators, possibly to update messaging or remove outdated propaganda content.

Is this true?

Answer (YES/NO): NO